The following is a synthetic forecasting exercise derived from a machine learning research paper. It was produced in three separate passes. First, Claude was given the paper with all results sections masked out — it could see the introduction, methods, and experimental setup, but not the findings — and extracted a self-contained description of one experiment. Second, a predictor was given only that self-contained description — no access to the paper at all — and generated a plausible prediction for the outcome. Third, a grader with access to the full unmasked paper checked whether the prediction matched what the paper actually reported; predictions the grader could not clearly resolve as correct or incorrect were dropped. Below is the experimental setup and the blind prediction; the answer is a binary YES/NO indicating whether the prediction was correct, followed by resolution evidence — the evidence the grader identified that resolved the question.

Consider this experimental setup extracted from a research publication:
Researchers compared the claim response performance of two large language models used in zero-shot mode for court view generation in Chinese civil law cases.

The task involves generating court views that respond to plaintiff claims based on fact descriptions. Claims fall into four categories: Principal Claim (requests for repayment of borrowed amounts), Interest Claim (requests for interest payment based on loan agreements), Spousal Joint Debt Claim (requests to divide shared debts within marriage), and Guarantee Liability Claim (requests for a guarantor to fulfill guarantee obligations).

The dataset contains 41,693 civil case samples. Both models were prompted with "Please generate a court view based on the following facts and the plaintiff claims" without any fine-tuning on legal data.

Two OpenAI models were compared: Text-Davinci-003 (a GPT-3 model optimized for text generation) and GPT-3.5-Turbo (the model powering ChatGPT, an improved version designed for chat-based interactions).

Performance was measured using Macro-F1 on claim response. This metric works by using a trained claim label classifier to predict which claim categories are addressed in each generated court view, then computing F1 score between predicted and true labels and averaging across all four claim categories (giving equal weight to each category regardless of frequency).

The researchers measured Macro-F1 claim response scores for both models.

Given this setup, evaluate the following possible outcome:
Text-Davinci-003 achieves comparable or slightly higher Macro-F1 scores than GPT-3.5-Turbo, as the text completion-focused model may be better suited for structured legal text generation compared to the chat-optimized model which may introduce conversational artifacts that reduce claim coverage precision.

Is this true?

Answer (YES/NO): NO